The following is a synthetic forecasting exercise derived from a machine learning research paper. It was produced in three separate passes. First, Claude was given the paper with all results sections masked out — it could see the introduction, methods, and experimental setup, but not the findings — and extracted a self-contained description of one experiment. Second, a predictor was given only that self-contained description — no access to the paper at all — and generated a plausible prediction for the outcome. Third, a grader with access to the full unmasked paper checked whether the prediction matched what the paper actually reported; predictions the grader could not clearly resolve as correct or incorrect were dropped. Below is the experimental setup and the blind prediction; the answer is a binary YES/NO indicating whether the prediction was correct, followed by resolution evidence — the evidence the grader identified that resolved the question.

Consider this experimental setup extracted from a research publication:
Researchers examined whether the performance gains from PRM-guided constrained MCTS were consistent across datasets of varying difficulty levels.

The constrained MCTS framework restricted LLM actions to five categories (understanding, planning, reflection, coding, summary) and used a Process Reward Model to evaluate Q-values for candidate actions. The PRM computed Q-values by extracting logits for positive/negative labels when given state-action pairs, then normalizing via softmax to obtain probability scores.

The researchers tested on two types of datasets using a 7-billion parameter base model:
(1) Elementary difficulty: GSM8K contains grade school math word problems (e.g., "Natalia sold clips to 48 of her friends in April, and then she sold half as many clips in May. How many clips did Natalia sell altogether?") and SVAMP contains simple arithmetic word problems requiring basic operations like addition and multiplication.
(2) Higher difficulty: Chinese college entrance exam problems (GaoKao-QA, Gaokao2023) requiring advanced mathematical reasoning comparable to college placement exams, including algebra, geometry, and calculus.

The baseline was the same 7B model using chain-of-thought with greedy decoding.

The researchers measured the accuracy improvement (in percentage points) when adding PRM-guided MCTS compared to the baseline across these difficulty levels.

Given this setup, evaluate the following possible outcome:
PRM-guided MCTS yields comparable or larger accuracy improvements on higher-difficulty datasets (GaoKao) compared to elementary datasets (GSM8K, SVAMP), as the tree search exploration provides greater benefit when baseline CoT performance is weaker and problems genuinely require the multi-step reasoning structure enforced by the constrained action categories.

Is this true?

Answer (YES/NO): YES